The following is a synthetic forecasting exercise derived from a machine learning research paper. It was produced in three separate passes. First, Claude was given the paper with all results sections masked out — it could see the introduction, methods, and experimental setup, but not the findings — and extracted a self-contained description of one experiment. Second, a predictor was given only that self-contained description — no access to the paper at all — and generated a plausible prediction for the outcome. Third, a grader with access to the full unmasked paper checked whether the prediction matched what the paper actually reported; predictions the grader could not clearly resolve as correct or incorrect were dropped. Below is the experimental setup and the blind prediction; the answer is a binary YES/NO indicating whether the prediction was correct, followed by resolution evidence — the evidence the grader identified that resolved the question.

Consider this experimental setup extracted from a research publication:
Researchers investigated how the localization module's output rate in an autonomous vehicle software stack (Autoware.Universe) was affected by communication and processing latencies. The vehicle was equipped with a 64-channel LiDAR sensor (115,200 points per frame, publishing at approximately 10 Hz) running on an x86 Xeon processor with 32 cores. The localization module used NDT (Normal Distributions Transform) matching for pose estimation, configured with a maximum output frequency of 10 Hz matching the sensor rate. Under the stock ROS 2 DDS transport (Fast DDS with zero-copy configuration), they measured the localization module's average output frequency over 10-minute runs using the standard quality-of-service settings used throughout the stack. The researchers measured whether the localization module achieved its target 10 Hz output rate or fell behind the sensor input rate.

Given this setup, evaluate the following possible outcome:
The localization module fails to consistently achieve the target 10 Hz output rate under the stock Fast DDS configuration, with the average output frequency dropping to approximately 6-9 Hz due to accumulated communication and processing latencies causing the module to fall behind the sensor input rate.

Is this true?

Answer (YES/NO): YES